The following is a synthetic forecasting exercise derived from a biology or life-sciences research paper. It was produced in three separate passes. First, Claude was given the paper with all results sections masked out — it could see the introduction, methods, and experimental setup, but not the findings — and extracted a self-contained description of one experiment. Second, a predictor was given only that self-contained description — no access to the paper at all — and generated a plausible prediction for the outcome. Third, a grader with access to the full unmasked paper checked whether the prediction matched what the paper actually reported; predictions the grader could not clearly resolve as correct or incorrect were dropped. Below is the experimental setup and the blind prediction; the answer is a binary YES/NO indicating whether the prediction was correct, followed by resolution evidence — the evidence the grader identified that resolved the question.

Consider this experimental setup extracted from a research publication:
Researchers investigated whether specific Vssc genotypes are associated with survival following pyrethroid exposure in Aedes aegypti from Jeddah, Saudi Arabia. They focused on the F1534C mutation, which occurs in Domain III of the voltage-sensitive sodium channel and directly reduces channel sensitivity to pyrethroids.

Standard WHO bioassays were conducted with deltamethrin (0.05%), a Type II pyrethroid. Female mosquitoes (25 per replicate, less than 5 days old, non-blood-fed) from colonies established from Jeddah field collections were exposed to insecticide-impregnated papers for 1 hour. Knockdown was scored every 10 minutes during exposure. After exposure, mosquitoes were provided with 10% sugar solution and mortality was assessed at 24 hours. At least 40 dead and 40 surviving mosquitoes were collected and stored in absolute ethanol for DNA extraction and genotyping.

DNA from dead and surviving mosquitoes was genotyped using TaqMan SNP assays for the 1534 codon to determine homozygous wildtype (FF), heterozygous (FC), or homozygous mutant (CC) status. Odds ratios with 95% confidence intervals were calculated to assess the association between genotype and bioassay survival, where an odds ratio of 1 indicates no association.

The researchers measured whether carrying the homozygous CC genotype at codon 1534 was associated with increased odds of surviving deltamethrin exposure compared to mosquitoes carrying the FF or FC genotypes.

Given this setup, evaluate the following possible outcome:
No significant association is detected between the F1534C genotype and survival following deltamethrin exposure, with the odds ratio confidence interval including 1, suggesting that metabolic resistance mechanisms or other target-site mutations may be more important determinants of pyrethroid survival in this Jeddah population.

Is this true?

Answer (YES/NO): NO